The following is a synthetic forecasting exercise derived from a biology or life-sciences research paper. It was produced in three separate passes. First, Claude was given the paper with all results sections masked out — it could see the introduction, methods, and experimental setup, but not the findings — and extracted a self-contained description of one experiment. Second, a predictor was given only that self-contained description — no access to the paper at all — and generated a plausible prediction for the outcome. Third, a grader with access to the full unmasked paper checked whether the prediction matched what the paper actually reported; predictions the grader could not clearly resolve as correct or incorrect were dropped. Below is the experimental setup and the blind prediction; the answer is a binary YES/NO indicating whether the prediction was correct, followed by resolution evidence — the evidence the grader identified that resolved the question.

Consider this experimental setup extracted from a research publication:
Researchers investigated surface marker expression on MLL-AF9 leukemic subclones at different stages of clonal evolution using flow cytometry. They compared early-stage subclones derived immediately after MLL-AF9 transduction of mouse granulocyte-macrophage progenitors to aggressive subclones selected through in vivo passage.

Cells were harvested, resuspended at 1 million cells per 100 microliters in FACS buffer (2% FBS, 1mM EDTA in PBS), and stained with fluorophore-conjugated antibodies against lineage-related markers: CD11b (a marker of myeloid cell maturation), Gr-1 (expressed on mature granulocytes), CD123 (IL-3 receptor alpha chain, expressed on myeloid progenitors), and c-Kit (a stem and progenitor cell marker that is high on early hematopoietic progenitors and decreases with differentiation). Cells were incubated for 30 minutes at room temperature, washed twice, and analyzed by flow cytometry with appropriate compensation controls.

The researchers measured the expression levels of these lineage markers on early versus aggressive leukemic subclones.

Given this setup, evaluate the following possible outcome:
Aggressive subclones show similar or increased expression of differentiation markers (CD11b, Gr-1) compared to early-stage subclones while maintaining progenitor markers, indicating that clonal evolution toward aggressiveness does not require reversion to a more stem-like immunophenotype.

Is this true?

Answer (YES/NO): NO